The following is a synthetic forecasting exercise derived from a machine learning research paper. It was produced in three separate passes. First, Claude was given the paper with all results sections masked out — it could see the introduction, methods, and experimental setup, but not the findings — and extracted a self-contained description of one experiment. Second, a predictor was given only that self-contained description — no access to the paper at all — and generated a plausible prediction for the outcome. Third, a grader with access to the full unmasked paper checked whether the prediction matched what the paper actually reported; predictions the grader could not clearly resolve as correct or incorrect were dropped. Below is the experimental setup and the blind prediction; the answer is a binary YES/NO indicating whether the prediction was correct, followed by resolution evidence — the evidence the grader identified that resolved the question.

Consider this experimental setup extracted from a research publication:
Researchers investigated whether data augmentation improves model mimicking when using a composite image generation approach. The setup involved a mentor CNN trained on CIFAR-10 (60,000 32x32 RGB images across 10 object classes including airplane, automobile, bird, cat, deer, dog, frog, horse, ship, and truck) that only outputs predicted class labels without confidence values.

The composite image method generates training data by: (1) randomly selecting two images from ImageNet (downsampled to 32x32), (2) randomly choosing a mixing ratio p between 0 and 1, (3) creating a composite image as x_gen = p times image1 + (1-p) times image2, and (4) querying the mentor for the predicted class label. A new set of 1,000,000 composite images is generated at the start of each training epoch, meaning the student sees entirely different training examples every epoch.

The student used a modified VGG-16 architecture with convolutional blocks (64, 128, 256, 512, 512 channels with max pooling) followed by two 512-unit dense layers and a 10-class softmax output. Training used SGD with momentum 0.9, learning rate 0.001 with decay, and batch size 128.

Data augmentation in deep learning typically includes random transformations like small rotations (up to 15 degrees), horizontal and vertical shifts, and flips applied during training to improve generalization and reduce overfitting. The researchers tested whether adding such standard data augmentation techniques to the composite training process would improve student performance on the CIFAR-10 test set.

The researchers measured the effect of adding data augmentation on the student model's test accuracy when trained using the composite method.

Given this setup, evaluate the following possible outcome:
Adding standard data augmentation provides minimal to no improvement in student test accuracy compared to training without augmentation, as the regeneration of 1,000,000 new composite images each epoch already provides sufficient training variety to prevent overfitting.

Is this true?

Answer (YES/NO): YES